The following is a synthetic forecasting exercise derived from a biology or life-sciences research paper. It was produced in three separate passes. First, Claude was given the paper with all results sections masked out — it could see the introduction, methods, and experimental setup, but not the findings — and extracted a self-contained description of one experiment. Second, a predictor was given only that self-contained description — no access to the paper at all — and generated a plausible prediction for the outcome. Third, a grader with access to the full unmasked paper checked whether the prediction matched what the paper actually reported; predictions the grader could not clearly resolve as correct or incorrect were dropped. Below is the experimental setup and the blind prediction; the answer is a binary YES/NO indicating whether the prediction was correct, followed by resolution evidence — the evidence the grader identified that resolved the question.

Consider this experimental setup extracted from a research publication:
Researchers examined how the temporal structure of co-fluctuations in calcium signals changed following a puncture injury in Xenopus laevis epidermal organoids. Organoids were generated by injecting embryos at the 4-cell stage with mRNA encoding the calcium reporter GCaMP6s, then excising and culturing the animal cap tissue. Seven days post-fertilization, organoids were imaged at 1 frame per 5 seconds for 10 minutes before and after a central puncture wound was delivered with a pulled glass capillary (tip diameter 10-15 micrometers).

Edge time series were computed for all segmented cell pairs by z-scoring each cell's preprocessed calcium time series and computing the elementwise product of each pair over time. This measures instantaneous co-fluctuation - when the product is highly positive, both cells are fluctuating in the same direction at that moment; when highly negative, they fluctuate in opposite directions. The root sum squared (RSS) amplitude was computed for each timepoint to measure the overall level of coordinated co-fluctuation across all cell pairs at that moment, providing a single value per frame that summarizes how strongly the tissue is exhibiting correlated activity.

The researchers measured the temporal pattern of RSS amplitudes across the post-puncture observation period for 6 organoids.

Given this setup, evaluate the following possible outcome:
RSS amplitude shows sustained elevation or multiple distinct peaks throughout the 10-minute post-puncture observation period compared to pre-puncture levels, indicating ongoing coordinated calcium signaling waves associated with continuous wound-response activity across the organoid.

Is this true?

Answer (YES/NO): NO